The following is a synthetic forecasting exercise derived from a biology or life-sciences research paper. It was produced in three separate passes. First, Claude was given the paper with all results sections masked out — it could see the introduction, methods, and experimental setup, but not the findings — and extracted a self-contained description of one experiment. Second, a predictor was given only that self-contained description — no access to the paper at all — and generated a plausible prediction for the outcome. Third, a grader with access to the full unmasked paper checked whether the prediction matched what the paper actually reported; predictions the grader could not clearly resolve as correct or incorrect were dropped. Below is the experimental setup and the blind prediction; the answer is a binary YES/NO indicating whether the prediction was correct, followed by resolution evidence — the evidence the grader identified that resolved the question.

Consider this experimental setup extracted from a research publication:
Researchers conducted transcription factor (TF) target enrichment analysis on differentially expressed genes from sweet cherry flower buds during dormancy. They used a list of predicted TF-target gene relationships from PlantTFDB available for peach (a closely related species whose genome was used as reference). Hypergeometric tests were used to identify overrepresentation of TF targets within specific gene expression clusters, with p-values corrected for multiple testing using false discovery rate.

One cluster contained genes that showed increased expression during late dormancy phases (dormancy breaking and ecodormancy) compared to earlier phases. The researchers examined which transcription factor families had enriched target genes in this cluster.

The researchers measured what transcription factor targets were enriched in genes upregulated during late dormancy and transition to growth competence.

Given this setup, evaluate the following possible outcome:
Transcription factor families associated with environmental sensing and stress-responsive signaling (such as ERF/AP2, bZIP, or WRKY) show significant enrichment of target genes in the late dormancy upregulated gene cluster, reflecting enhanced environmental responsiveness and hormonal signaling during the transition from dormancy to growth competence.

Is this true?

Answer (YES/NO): YES